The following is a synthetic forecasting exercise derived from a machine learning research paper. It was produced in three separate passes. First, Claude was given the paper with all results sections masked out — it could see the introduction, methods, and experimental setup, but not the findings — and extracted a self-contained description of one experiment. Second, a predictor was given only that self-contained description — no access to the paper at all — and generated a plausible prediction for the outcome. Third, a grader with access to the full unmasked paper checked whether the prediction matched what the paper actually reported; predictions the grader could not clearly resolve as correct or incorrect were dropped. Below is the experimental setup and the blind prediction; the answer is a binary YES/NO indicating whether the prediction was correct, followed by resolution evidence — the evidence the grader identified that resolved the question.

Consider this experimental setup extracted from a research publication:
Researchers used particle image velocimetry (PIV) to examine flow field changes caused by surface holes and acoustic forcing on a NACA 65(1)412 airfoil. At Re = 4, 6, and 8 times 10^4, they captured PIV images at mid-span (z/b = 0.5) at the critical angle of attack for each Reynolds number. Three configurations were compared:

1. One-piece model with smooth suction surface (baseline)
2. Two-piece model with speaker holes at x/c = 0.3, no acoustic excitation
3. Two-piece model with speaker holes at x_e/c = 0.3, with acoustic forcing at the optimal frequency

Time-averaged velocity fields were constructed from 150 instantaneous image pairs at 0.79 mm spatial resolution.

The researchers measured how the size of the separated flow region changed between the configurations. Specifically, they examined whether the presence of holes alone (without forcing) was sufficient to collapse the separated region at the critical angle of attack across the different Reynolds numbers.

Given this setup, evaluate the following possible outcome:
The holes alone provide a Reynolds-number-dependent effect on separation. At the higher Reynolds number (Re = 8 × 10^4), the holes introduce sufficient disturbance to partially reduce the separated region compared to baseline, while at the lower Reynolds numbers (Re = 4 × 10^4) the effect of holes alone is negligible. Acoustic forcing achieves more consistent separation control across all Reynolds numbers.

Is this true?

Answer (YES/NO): NO